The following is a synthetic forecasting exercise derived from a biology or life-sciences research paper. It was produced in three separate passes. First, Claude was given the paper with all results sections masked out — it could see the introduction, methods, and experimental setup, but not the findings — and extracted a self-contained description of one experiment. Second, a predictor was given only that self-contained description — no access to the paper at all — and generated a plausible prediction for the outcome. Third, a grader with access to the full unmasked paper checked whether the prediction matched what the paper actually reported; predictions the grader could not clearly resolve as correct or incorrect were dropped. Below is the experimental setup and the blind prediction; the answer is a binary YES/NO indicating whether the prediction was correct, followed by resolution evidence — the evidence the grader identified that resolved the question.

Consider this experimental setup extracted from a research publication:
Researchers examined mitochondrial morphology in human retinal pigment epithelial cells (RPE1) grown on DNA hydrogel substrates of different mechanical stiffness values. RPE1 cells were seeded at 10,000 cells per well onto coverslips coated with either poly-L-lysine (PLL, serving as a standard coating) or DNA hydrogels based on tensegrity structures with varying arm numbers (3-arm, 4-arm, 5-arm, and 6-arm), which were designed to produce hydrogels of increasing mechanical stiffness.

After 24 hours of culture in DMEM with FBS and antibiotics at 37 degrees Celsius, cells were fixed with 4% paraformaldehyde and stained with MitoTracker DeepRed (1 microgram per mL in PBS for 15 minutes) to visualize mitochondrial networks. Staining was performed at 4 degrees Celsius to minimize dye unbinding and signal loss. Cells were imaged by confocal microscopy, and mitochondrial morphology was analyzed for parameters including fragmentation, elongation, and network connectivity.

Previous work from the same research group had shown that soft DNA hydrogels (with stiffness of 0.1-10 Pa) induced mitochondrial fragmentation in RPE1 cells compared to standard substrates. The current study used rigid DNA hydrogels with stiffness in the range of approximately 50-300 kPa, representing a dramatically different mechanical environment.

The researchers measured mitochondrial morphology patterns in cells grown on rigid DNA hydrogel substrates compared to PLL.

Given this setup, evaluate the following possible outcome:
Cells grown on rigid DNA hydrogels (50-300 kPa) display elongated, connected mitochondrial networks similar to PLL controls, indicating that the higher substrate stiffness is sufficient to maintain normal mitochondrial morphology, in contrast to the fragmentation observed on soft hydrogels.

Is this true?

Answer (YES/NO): NO